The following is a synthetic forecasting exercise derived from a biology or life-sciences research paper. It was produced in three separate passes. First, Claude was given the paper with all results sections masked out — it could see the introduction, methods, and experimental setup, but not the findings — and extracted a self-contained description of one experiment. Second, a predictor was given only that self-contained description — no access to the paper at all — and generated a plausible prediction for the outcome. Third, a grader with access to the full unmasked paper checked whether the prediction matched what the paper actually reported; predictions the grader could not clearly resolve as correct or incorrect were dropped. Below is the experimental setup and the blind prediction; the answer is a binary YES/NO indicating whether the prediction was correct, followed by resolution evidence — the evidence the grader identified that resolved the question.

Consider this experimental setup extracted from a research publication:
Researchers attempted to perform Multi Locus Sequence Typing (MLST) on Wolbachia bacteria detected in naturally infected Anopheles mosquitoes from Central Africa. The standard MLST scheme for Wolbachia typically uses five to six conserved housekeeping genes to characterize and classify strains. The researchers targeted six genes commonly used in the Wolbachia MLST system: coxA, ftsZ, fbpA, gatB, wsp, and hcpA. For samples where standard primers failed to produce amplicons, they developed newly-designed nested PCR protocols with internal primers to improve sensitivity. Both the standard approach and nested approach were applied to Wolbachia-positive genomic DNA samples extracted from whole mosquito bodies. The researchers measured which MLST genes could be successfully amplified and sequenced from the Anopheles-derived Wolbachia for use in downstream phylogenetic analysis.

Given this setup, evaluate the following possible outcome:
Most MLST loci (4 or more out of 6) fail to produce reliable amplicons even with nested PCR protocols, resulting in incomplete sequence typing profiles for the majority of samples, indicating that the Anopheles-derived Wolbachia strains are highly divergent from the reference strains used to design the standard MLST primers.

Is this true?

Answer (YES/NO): NO